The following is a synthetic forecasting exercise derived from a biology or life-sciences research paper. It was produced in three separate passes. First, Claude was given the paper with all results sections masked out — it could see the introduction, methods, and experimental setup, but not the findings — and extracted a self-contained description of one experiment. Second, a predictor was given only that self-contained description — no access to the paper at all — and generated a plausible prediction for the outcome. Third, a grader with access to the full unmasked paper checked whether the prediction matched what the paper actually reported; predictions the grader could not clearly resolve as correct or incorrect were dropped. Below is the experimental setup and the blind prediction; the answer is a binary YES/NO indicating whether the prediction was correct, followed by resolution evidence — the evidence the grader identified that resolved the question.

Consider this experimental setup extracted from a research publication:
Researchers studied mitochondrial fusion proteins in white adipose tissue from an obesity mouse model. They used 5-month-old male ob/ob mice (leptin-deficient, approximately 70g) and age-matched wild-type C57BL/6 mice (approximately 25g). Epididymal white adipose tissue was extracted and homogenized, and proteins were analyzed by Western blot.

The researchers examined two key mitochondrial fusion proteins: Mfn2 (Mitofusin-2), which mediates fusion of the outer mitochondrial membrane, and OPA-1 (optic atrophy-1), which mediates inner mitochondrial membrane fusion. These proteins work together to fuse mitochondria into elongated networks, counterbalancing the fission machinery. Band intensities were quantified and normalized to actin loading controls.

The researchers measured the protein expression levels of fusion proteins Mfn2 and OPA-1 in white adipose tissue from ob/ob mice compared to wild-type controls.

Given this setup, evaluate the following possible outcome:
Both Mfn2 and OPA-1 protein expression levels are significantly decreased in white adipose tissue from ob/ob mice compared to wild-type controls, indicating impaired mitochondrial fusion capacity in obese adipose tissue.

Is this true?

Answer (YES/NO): YES